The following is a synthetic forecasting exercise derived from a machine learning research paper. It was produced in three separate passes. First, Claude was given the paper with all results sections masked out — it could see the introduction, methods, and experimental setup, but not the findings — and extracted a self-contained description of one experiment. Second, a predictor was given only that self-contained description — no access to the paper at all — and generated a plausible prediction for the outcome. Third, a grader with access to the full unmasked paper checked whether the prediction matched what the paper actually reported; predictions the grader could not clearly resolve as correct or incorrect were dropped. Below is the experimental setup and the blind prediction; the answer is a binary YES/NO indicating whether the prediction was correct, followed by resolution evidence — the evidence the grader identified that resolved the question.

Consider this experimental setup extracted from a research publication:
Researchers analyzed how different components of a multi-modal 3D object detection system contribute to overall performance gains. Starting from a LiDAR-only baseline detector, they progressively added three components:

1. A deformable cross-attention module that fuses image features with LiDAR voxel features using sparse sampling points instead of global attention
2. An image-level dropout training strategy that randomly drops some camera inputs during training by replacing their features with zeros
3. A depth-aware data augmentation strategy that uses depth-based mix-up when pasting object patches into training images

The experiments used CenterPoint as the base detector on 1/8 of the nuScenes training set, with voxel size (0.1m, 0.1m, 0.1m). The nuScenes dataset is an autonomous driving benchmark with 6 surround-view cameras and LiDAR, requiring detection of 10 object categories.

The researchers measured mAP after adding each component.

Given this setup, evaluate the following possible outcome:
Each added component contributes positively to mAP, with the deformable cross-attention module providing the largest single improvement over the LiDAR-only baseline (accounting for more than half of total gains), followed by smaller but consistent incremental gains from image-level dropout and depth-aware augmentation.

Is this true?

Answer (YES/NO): YES